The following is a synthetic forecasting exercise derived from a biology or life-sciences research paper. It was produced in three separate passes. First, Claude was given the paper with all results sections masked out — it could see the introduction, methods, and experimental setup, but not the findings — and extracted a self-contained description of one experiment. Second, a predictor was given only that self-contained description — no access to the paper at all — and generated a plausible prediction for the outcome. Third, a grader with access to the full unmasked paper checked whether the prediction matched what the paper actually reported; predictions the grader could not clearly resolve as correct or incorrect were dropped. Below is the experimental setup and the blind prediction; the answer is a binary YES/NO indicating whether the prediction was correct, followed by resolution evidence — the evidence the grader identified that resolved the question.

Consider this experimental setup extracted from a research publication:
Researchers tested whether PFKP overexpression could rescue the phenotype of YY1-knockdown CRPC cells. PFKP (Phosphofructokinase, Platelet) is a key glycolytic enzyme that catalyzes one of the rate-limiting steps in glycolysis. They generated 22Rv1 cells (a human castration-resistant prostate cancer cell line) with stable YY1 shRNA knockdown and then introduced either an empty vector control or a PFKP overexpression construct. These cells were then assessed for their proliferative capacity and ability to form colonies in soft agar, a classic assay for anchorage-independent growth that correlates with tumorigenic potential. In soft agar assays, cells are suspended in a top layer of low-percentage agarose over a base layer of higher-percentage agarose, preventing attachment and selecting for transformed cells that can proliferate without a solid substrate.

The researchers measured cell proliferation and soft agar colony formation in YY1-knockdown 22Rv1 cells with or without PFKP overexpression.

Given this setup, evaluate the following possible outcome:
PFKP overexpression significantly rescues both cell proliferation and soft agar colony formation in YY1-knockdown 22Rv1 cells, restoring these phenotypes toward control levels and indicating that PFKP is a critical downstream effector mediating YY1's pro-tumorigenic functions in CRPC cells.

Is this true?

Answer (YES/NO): NO